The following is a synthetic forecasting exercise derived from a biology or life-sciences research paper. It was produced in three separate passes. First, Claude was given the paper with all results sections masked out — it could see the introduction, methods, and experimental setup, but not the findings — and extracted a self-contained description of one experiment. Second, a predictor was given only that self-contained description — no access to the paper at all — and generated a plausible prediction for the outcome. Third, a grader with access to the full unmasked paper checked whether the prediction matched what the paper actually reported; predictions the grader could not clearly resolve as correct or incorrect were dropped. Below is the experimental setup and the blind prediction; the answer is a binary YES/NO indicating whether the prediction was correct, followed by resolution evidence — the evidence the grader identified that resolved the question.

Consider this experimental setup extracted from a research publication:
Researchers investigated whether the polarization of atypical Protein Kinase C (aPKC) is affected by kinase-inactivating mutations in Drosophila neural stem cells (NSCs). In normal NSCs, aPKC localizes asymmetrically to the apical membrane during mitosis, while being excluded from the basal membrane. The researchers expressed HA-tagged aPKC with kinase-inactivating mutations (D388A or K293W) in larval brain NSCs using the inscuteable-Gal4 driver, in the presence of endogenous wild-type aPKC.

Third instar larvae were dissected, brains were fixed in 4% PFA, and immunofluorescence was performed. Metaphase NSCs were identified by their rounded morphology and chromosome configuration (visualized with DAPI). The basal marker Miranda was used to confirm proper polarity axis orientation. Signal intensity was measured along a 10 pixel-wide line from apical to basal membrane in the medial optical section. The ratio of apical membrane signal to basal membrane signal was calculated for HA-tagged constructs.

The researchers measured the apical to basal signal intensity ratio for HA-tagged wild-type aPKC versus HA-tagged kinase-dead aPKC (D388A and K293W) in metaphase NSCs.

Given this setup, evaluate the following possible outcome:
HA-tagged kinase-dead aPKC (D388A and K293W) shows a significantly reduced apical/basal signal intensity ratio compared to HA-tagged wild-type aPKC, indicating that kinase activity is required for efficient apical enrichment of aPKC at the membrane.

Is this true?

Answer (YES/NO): YES